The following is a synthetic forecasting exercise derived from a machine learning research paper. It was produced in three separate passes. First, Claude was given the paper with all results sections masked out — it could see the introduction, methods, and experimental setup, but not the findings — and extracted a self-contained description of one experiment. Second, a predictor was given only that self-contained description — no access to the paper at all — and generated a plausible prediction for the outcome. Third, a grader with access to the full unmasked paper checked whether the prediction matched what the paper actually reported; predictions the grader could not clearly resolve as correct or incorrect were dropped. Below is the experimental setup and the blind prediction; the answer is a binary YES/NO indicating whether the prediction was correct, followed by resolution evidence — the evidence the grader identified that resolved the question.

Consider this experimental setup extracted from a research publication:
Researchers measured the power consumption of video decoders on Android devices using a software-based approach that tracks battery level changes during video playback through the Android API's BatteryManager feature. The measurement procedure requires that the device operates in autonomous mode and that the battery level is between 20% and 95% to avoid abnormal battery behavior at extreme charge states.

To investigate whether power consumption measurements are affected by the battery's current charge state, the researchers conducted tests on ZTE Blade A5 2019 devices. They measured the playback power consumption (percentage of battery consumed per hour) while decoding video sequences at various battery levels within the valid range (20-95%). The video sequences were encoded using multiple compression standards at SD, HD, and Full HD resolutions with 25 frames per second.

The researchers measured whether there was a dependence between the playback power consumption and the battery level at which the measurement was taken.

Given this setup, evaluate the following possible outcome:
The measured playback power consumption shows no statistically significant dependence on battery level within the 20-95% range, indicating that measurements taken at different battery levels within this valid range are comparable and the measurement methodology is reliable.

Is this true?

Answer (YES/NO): YES